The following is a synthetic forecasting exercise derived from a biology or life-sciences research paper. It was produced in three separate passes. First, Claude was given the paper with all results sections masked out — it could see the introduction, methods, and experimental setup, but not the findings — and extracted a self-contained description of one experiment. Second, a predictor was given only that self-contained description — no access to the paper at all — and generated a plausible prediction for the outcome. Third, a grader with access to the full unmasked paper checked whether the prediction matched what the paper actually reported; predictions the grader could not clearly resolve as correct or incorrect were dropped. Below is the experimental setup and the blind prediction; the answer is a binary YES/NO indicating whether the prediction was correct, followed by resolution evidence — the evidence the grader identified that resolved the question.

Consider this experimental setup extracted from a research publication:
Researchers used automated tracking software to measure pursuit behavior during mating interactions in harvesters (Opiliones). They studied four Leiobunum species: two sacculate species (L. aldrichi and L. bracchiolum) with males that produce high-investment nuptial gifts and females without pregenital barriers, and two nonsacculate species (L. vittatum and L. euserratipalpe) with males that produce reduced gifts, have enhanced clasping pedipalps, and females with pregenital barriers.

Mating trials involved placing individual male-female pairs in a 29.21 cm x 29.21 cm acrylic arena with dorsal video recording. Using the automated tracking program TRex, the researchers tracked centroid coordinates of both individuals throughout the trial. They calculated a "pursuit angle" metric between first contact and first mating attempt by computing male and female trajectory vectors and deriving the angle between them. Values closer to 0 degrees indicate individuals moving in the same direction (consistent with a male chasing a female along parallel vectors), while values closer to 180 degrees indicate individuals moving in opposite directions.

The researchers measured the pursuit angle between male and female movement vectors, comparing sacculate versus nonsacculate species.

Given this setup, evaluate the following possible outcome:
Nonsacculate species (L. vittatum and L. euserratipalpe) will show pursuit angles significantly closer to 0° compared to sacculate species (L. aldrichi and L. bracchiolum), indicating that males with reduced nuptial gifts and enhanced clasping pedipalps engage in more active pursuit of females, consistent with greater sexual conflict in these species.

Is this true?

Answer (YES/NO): NO